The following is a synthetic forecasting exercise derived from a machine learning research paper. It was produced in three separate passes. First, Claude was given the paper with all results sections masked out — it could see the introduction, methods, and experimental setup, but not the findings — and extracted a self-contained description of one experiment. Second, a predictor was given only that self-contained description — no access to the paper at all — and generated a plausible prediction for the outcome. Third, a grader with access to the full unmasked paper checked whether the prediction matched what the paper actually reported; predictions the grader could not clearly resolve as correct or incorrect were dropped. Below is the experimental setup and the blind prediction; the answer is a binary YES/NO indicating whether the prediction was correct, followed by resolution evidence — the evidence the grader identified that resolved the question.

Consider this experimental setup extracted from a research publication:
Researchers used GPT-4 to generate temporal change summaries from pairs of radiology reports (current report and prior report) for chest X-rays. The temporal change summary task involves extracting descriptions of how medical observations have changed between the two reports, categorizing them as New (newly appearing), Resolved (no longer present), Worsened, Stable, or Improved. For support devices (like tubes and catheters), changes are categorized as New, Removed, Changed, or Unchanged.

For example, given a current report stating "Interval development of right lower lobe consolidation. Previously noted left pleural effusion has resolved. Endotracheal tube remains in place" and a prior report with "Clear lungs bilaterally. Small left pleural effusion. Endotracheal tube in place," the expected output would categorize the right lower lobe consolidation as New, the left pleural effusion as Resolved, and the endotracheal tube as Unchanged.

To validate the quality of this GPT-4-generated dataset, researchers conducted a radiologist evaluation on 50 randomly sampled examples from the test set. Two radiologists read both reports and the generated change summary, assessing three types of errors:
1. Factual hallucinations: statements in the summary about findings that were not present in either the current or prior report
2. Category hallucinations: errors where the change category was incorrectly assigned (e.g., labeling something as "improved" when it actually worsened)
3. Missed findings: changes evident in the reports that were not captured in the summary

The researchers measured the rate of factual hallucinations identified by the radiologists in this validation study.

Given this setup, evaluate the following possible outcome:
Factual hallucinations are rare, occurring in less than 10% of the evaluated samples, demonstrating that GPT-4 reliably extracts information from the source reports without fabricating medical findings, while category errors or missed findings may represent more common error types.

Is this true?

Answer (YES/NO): YES